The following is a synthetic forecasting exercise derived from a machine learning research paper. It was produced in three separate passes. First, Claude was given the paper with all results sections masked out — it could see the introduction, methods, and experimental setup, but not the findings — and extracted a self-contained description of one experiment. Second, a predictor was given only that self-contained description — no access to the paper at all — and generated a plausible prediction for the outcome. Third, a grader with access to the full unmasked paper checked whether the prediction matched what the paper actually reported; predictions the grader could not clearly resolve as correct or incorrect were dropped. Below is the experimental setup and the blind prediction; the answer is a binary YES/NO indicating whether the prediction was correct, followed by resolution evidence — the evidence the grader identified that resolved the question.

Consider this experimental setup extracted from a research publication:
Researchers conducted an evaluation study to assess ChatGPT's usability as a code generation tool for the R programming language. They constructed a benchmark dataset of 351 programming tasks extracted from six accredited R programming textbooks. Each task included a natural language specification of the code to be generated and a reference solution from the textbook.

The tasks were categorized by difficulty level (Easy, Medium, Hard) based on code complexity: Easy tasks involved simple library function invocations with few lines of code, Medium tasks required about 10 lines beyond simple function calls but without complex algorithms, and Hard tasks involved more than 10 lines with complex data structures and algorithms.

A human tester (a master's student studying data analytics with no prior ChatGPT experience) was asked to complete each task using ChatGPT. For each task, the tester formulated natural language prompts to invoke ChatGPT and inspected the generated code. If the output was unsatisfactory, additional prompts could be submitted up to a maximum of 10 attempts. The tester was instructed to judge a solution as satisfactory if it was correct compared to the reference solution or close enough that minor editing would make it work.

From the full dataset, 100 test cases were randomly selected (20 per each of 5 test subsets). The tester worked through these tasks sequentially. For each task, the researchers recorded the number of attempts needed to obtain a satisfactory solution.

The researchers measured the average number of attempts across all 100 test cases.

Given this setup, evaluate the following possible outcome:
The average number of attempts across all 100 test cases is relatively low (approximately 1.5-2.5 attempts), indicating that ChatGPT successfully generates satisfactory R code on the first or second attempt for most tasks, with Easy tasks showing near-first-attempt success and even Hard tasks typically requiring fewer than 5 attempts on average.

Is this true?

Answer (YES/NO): YES